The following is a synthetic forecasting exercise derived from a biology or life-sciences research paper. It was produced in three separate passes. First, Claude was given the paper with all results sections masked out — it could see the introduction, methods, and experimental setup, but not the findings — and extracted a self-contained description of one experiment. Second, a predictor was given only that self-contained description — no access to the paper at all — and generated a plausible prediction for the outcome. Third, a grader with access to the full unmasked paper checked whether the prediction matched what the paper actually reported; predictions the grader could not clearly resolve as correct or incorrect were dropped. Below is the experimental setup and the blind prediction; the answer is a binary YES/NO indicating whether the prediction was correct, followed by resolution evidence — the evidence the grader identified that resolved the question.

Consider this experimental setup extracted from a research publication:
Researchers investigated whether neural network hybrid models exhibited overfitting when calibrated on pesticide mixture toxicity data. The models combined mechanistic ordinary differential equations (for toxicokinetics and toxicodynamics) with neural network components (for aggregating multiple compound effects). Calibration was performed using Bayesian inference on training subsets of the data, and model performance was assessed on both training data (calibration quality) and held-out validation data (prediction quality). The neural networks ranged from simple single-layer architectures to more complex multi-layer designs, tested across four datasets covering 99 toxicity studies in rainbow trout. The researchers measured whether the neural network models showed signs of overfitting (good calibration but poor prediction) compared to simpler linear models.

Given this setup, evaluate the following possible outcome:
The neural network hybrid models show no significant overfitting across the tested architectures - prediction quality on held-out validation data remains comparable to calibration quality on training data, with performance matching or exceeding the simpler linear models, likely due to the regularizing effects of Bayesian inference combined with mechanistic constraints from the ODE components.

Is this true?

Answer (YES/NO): NO